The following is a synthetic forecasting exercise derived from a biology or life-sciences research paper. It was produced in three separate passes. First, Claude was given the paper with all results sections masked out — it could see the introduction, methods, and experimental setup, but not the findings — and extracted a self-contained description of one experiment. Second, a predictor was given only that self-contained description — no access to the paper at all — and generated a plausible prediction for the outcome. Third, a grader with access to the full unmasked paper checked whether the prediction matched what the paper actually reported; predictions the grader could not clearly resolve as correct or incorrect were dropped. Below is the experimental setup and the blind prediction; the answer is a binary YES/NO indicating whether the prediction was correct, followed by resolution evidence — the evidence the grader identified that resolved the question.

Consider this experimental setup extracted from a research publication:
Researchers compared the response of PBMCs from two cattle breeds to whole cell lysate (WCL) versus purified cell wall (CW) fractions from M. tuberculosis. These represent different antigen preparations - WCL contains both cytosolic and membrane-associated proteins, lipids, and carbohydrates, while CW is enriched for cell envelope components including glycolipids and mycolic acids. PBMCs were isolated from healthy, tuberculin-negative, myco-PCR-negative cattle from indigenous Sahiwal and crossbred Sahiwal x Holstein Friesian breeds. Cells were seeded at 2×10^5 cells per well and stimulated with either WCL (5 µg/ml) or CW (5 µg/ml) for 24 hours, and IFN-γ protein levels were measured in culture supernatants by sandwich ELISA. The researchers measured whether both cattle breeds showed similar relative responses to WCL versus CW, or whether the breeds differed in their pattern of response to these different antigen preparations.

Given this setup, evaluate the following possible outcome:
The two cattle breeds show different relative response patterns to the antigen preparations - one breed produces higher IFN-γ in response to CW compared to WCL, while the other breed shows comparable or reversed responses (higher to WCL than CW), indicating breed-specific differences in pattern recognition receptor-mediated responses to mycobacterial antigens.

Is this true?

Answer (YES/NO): NO